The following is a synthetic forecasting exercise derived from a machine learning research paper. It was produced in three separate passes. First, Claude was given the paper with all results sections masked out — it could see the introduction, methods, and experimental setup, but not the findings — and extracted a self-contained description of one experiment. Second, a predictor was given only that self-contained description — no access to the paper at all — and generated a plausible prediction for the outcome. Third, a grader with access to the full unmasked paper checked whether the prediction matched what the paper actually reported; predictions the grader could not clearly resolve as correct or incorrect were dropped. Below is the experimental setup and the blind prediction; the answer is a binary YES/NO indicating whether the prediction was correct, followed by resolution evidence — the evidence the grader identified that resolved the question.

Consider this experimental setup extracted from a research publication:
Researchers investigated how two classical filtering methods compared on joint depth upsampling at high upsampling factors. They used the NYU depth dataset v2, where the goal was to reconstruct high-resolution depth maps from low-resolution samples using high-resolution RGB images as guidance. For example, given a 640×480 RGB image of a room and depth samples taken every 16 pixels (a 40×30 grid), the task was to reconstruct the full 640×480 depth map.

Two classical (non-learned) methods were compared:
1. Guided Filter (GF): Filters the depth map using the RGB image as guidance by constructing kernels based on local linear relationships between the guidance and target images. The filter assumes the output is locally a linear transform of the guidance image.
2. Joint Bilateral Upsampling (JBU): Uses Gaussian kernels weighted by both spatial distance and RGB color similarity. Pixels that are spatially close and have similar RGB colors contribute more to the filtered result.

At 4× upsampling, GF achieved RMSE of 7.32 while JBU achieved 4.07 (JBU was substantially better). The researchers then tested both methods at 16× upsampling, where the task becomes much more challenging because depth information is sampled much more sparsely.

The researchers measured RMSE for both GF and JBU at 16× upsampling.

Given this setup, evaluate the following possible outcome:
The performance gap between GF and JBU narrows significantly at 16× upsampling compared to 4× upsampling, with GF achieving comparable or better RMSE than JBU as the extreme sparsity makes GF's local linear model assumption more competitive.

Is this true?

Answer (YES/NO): NO